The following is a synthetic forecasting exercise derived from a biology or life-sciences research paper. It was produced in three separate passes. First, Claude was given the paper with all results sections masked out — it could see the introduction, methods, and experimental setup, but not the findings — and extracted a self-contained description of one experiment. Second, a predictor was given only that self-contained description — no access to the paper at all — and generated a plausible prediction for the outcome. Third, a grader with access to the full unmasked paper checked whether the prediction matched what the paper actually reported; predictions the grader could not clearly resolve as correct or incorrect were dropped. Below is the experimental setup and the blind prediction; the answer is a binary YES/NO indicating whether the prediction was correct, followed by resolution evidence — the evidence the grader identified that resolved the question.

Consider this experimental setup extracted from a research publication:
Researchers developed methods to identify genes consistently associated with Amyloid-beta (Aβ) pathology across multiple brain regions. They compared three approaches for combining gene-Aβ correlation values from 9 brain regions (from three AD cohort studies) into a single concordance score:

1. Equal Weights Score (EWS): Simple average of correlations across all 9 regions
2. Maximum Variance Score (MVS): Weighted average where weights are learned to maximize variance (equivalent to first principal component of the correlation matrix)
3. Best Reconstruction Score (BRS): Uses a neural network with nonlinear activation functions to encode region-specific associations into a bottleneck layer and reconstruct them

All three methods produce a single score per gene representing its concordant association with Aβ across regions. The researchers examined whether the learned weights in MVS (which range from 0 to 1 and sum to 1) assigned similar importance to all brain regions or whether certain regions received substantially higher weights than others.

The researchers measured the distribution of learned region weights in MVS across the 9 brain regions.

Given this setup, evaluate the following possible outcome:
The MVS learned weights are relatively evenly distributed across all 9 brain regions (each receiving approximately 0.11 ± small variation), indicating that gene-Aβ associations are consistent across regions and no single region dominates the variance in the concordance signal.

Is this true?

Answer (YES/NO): NO